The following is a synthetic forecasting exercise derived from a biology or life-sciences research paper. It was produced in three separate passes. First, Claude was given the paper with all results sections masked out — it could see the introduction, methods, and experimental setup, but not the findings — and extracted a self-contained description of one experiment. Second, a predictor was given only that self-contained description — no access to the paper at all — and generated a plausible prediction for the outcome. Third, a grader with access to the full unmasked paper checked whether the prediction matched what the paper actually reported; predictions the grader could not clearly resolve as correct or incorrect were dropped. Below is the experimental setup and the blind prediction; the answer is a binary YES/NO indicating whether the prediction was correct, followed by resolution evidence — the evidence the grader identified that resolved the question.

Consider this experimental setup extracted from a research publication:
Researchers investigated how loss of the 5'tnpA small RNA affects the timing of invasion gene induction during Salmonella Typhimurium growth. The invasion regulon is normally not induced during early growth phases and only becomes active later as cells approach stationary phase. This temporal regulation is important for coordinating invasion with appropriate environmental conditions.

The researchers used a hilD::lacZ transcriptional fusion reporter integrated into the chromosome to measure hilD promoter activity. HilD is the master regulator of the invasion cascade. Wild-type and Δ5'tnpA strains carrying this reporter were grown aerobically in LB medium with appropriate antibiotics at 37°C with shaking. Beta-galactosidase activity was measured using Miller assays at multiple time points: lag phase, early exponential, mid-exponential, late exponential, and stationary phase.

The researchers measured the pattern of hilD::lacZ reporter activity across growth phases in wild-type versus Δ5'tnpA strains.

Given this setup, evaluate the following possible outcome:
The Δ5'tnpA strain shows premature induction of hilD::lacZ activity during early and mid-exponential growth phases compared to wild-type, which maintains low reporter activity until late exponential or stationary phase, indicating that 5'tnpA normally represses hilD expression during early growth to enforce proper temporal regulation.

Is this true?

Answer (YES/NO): YES